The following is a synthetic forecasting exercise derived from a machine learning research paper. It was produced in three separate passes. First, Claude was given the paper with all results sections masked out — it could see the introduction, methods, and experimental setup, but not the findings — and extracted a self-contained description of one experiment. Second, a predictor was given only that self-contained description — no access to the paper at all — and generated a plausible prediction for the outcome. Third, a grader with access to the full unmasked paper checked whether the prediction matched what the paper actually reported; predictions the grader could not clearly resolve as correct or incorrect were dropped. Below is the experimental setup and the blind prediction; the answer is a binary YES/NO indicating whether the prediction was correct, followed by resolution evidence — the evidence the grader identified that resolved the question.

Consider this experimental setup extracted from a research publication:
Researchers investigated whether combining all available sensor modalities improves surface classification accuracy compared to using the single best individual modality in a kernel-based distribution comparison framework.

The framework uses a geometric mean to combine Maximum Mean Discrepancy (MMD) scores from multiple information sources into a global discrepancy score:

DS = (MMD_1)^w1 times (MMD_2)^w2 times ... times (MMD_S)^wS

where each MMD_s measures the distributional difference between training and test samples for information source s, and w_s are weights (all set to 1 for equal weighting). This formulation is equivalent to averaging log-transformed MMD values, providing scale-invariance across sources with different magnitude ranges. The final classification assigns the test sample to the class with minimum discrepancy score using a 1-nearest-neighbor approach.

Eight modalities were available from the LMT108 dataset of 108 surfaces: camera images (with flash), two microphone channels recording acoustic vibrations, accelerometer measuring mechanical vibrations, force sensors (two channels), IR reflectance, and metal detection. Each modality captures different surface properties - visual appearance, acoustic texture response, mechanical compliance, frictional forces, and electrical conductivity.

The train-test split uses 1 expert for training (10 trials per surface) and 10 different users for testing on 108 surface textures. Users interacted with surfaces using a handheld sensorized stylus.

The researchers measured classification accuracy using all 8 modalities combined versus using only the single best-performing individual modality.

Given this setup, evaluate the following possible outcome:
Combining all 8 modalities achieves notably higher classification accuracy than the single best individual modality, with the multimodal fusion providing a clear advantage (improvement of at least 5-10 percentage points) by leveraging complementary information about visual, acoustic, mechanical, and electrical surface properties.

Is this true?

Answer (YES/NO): YES